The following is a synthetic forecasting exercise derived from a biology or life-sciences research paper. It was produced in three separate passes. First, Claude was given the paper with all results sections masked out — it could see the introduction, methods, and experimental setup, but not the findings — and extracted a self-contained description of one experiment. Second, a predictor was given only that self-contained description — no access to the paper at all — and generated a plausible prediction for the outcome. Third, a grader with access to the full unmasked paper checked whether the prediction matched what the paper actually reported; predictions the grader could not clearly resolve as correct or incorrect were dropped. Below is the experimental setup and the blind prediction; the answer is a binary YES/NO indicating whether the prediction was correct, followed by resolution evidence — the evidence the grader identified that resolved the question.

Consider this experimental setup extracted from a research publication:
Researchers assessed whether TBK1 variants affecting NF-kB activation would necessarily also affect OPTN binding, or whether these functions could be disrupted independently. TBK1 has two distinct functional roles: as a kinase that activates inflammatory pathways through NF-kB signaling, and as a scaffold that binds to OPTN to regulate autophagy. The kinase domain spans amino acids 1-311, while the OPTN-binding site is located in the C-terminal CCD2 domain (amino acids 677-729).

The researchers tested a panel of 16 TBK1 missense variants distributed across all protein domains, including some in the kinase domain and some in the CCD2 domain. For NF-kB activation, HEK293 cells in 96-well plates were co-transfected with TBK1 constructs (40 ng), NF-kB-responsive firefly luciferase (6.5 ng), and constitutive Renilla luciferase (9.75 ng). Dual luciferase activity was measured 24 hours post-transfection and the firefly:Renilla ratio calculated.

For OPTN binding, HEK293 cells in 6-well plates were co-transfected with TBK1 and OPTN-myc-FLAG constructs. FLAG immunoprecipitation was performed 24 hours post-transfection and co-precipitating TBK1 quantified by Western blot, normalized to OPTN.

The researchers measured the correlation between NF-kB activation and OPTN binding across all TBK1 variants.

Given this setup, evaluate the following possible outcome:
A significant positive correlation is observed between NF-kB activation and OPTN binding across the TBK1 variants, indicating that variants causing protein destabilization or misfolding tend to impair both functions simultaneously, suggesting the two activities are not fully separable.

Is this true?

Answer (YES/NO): NO